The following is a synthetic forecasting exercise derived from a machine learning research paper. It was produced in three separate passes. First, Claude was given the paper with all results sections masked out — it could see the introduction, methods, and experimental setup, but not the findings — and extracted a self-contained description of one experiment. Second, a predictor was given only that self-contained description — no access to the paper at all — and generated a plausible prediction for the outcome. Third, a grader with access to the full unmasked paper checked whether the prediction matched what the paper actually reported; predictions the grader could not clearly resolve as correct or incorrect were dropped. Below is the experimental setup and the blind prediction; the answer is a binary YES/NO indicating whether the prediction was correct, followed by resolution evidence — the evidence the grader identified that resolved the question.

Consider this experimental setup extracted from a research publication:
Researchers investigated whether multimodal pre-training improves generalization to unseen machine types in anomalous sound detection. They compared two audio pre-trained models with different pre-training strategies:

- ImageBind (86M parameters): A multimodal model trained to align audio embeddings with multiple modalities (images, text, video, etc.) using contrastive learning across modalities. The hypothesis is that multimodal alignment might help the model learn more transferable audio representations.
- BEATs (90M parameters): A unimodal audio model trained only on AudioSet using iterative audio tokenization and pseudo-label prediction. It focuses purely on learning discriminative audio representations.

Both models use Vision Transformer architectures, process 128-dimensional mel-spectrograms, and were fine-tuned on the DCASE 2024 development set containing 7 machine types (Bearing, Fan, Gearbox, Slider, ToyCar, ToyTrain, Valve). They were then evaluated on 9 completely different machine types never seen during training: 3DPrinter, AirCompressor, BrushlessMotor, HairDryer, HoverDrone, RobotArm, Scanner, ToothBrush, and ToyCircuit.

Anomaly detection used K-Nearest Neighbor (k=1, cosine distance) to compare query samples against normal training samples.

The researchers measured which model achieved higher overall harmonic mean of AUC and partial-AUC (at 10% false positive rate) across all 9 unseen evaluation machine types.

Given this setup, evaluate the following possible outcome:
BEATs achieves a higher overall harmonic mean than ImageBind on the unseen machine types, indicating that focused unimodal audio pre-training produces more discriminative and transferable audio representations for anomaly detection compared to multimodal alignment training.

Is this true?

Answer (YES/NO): YES